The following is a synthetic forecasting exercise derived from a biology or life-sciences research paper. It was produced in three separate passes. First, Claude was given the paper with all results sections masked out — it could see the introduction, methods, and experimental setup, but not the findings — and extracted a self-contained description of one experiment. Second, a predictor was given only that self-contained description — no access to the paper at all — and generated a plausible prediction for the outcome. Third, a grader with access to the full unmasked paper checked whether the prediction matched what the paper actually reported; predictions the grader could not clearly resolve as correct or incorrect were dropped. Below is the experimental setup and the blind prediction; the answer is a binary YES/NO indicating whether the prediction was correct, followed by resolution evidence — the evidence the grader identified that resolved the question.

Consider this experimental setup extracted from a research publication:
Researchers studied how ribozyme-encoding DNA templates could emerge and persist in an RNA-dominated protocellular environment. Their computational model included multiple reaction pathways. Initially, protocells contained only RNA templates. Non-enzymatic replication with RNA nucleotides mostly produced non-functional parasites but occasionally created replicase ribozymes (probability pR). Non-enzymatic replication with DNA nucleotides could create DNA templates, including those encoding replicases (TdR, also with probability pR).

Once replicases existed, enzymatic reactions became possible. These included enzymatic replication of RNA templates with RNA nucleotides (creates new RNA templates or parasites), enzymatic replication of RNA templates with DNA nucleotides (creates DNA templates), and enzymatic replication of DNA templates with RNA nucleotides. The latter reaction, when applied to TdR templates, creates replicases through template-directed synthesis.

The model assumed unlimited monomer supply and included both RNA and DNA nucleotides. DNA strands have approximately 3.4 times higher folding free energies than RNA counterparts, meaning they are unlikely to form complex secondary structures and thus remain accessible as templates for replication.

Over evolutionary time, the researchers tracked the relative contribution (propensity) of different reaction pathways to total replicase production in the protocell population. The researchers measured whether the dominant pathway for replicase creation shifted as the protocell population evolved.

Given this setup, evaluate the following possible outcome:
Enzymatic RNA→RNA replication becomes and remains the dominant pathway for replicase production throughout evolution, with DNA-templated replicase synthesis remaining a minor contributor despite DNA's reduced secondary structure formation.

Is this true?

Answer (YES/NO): NO